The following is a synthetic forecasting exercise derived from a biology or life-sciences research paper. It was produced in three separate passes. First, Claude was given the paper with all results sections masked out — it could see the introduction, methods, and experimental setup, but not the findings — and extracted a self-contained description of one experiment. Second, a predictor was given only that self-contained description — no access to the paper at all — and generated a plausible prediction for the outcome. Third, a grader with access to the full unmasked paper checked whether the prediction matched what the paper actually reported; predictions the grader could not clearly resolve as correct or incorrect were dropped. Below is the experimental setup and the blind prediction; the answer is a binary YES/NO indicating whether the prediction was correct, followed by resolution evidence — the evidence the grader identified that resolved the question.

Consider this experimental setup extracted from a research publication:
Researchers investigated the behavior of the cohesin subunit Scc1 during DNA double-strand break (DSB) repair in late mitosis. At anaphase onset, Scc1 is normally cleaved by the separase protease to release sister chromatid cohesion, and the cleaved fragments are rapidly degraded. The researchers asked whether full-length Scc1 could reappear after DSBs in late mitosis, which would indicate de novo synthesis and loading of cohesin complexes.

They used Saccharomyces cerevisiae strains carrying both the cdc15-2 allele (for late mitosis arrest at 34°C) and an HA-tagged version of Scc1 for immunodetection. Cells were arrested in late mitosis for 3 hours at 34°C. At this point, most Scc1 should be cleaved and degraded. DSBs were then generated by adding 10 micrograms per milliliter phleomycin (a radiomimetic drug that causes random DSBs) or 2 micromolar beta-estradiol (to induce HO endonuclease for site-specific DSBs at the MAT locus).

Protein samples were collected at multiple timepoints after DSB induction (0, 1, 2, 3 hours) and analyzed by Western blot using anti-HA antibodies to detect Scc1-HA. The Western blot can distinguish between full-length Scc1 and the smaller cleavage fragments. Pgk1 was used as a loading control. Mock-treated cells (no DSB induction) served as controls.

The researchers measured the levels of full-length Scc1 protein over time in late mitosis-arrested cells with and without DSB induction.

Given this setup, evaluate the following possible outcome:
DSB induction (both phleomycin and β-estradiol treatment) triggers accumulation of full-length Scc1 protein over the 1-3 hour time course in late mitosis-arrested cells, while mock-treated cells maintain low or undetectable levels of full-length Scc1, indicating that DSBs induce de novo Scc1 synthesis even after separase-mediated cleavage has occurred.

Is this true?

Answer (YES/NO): YES